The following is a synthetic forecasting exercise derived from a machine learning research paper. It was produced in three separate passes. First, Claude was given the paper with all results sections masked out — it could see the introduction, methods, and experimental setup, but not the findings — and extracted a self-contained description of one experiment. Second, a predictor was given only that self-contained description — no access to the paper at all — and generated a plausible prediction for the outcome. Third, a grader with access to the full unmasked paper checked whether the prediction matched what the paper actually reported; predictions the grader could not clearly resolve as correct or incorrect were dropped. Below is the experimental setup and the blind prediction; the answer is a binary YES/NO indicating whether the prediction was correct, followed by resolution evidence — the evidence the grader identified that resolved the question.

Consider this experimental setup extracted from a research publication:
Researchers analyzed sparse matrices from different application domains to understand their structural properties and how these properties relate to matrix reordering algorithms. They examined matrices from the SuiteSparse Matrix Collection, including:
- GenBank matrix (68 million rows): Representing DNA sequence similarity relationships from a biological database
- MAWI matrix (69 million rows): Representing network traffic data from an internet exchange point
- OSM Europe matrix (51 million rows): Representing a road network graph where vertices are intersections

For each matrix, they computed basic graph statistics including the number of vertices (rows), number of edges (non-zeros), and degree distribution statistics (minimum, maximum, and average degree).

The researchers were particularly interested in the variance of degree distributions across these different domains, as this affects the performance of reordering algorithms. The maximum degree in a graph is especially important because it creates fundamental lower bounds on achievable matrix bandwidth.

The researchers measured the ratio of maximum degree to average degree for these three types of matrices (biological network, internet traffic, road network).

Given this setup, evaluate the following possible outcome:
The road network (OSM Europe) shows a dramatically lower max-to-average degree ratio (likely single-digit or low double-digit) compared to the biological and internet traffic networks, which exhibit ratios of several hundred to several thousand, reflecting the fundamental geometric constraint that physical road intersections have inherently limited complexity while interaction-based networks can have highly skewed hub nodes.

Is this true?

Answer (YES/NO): NO